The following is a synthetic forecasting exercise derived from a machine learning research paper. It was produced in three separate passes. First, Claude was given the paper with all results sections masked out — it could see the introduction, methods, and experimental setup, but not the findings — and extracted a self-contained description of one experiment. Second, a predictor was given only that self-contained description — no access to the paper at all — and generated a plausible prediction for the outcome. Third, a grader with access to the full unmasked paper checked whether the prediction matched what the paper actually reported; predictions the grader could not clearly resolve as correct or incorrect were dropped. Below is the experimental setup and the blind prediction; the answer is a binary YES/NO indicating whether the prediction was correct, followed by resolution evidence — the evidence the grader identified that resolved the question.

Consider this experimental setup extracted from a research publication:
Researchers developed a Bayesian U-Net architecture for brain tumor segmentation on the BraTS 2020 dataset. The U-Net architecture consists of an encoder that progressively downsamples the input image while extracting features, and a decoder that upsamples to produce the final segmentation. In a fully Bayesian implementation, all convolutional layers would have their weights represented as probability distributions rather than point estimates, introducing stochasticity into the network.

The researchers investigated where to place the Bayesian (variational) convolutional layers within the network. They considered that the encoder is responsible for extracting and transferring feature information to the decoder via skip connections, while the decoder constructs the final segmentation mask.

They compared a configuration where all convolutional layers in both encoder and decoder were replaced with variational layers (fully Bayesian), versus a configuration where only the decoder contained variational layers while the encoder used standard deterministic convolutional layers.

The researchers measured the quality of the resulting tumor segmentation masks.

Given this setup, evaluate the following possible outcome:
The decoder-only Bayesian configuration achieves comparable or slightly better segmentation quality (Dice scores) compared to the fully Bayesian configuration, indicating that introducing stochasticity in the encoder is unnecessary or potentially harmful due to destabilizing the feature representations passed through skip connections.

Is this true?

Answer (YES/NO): NO